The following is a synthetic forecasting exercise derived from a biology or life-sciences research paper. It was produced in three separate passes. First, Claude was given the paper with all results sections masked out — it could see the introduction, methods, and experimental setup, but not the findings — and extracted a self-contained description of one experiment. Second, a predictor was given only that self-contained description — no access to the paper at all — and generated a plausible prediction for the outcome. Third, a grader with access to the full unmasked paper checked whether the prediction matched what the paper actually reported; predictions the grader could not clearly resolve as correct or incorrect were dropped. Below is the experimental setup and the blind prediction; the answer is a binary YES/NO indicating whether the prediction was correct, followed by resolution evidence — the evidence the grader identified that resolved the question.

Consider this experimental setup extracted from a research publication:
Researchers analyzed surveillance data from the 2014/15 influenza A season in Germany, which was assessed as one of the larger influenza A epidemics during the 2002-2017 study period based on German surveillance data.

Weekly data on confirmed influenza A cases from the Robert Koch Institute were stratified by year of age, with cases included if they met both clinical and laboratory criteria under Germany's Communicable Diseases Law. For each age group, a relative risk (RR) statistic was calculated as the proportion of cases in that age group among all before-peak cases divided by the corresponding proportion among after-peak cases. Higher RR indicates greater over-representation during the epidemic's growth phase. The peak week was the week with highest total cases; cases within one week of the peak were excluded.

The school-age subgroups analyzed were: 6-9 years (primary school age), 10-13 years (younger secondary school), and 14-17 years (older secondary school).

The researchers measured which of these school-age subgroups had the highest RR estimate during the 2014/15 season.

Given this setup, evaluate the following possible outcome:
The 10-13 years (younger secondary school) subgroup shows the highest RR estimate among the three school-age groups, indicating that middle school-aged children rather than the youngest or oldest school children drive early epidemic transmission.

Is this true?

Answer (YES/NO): YES